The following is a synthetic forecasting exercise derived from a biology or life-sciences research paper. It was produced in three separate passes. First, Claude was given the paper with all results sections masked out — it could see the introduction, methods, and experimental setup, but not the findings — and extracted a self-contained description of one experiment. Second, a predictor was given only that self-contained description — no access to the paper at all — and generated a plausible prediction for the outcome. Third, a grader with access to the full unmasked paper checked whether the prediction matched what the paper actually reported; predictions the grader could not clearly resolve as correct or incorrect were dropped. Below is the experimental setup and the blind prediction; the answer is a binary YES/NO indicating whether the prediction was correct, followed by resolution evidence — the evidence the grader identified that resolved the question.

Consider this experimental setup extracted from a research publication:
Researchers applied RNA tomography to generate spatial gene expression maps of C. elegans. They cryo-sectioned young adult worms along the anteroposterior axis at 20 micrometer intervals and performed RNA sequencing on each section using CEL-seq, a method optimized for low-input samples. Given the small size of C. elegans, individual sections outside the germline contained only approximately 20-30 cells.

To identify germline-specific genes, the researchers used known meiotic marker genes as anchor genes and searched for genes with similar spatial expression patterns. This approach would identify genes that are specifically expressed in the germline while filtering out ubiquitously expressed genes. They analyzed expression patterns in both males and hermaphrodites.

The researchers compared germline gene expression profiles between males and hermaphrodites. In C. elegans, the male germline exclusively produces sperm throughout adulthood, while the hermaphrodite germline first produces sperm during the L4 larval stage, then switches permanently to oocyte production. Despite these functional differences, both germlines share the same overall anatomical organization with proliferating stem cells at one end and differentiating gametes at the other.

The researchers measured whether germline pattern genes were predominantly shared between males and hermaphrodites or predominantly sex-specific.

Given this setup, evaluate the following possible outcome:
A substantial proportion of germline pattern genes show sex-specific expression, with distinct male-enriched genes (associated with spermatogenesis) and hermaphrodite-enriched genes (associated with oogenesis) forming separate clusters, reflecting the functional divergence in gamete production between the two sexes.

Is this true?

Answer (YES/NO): NO